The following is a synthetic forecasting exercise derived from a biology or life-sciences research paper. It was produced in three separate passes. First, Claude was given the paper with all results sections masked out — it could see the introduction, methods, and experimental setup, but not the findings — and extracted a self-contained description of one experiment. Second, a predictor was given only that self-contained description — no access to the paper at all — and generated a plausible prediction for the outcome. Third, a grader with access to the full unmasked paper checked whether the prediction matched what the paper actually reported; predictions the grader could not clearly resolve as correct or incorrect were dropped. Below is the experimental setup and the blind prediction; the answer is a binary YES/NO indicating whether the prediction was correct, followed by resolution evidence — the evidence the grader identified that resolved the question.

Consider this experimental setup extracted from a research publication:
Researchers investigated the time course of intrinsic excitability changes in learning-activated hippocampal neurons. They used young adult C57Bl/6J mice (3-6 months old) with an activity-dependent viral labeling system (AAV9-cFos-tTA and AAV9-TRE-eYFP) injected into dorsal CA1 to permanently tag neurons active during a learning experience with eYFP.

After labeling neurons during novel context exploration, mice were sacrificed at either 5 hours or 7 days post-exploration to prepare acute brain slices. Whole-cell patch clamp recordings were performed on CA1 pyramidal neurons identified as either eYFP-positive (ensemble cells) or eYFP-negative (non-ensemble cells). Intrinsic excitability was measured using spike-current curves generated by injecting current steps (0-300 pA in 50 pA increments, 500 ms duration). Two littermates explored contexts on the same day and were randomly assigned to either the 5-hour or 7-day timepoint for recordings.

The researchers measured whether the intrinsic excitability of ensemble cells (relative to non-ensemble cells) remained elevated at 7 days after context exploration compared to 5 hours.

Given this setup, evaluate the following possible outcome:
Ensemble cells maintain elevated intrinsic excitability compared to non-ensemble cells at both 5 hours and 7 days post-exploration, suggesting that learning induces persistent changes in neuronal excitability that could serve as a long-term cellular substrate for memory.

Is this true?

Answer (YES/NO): NO